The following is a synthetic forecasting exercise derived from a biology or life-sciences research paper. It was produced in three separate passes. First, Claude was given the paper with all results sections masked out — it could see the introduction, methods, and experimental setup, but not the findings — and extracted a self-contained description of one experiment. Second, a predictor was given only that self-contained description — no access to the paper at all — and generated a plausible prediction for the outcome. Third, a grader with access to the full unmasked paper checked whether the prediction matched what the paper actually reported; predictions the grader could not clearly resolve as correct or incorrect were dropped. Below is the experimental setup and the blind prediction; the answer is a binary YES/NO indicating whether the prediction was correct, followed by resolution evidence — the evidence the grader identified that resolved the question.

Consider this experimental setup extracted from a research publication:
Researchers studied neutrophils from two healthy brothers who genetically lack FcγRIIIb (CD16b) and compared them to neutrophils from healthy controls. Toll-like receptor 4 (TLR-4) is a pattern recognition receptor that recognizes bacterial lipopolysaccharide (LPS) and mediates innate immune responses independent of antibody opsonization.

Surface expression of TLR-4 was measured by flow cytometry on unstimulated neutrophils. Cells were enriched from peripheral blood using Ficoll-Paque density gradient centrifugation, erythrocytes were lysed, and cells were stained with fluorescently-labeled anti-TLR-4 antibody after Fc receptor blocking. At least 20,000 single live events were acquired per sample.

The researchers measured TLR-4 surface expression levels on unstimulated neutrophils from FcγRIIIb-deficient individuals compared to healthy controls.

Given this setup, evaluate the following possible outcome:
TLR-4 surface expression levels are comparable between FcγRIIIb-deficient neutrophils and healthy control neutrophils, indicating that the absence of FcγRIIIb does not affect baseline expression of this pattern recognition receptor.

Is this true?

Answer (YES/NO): YES